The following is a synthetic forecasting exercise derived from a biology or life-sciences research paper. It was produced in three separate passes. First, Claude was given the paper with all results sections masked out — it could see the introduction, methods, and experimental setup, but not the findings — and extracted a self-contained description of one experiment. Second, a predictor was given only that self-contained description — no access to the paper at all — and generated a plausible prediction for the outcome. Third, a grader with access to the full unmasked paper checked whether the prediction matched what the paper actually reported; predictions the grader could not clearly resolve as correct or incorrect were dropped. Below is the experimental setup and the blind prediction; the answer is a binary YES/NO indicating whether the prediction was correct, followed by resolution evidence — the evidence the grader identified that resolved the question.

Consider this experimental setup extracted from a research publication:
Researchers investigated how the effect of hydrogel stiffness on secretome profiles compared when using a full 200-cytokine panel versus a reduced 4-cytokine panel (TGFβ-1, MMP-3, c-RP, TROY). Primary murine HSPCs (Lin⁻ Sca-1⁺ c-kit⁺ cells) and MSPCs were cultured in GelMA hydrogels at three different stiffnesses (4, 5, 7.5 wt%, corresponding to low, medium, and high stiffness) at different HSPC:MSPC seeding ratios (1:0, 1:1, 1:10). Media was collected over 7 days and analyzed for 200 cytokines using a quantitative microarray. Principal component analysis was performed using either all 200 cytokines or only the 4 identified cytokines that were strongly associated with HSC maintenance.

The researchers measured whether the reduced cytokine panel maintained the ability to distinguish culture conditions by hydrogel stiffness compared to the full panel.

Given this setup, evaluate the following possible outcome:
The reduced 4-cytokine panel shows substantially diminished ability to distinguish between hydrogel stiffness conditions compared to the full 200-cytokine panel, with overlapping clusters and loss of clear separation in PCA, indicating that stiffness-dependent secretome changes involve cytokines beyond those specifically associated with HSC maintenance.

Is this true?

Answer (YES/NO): NO